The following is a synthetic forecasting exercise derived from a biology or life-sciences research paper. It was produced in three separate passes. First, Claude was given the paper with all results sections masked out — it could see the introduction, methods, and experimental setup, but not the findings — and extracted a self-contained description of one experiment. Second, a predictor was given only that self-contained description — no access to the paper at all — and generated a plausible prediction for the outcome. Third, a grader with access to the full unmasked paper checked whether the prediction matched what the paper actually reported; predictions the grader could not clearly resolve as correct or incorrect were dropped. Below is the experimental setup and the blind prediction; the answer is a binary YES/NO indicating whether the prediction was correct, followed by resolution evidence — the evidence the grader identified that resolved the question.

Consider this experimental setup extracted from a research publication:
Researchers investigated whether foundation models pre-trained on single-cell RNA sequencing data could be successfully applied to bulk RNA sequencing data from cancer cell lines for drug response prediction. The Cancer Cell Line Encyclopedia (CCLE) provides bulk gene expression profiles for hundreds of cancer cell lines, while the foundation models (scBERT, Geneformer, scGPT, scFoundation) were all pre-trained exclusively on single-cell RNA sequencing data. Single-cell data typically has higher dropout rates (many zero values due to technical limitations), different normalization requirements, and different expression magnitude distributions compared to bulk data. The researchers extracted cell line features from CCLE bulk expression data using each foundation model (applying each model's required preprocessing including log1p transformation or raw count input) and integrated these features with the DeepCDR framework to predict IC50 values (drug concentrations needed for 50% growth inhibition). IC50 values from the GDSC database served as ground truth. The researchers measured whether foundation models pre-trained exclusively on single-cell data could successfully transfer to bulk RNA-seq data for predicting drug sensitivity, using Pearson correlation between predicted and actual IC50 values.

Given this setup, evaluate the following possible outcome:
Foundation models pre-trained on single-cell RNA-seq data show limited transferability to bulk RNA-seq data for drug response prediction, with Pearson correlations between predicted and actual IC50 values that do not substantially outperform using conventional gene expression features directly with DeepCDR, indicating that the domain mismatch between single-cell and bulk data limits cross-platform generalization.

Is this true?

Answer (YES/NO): NO